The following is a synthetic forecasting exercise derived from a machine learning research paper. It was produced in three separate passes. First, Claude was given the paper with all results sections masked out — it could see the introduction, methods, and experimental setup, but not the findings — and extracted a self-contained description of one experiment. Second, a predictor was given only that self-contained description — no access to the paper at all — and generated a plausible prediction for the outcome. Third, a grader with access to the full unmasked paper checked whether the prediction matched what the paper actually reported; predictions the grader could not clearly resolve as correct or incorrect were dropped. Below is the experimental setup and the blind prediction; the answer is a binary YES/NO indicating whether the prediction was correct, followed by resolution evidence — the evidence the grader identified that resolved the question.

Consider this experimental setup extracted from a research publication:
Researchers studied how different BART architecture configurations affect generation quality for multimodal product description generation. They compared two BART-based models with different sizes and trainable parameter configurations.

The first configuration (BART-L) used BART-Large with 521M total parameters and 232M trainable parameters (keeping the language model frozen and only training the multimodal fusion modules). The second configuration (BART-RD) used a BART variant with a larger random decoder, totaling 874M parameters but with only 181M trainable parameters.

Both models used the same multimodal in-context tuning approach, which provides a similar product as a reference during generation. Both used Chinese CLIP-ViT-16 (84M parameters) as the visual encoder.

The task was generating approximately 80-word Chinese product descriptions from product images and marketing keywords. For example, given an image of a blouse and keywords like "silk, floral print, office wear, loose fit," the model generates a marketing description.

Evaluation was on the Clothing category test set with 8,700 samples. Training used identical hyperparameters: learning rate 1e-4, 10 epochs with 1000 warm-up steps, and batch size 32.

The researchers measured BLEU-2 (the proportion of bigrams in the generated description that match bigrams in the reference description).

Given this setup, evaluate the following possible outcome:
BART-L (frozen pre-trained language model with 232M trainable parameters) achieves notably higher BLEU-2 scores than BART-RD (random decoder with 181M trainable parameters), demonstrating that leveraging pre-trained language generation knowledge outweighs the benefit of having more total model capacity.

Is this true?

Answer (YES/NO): YES